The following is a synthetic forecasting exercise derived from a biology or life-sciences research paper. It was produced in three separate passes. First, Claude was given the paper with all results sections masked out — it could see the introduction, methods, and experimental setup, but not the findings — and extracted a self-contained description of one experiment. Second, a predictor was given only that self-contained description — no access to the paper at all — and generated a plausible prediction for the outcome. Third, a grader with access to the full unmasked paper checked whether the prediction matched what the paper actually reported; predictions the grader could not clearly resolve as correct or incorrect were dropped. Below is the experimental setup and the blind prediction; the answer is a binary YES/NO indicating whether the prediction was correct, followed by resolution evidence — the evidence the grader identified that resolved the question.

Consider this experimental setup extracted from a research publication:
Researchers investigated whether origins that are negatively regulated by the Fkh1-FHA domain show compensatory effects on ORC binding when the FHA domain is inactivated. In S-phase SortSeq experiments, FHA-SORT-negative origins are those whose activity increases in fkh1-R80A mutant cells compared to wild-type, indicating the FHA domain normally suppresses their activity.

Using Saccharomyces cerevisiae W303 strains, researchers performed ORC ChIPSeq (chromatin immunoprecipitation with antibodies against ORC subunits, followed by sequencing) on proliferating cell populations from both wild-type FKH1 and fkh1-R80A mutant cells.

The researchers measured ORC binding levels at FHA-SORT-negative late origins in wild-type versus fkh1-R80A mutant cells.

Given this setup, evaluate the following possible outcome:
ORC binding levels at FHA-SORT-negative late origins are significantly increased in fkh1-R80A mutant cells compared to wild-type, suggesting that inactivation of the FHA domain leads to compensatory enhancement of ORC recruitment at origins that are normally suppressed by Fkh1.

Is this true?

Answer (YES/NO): NO